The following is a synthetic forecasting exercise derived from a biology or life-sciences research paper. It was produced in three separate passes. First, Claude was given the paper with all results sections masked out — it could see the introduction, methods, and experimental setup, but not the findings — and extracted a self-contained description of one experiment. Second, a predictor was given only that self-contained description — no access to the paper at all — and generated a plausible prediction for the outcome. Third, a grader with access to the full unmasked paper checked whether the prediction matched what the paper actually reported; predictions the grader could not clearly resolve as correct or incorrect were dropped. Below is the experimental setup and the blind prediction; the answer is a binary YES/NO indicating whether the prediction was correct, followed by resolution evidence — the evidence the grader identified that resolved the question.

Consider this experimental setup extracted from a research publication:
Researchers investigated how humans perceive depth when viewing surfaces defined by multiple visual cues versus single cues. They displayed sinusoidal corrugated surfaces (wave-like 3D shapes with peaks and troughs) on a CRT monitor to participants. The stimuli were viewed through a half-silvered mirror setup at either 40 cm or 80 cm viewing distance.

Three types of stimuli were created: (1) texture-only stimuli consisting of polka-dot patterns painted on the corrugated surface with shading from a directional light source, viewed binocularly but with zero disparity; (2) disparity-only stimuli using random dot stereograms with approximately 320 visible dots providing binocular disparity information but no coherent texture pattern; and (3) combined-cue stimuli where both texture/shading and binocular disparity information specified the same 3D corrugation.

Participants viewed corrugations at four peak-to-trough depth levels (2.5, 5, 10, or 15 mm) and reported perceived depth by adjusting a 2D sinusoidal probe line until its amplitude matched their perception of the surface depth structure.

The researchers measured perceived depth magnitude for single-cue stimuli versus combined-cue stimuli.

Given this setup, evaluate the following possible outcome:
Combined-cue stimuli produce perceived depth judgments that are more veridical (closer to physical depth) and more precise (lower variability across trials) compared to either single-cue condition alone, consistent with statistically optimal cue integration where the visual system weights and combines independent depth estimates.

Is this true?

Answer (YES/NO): NO